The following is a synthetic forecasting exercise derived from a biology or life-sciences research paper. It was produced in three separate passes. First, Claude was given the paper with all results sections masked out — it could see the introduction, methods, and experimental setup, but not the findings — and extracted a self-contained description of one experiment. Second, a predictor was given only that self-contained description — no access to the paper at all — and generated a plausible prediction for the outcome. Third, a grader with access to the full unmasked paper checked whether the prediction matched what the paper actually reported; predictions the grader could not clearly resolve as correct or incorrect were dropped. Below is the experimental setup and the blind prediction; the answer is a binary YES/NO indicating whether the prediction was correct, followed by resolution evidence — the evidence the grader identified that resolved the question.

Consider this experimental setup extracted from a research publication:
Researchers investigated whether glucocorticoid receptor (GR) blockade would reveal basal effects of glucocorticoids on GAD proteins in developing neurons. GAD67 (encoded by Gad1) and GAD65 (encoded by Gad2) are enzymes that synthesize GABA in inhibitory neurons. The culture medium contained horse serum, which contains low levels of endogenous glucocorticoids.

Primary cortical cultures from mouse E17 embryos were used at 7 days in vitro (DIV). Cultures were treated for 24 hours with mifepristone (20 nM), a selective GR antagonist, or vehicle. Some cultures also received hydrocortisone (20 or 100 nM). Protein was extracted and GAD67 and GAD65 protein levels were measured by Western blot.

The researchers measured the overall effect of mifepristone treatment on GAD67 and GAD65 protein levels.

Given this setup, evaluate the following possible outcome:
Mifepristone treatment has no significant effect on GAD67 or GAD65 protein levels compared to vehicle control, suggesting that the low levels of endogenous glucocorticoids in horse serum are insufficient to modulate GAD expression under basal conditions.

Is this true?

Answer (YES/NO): NO